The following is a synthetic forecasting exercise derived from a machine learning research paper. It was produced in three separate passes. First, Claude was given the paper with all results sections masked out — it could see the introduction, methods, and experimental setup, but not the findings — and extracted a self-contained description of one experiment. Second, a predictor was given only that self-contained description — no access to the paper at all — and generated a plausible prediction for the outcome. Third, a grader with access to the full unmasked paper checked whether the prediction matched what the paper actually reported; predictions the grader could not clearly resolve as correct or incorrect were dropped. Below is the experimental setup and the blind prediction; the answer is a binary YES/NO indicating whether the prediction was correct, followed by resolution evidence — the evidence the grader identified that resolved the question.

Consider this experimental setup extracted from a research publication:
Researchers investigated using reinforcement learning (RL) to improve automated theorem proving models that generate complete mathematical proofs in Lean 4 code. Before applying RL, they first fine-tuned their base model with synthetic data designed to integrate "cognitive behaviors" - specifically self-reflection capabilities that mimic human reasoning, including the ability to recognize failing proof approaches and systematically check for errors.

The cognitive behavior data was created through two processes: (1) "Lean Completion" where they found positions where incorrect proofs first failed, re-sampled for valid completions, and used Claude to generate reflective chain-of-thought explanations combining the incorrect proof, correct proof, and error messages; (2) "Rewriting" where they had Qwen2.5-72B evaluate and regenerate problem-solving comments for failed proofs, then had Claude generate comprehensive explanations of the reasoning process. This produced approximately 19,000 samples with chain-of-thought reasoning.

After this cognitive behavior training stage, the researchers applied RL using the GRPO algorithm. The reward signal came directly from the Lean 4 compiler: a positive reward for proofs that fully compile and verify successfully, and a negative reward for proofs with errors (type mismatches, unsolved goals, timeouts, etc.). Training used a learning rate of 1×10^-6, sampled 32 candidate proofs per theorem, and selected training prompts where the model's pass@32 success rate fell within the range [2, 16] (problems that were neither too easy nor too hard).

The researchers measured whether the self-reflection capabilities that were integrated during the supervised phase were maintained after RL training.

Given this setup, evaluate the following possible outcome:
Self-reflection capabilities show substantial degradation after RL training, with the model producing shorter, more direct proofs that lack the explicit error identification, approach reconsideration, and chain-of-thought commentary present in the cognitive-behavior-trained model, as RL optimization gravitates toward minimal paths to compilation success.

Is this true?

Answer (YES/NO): NO